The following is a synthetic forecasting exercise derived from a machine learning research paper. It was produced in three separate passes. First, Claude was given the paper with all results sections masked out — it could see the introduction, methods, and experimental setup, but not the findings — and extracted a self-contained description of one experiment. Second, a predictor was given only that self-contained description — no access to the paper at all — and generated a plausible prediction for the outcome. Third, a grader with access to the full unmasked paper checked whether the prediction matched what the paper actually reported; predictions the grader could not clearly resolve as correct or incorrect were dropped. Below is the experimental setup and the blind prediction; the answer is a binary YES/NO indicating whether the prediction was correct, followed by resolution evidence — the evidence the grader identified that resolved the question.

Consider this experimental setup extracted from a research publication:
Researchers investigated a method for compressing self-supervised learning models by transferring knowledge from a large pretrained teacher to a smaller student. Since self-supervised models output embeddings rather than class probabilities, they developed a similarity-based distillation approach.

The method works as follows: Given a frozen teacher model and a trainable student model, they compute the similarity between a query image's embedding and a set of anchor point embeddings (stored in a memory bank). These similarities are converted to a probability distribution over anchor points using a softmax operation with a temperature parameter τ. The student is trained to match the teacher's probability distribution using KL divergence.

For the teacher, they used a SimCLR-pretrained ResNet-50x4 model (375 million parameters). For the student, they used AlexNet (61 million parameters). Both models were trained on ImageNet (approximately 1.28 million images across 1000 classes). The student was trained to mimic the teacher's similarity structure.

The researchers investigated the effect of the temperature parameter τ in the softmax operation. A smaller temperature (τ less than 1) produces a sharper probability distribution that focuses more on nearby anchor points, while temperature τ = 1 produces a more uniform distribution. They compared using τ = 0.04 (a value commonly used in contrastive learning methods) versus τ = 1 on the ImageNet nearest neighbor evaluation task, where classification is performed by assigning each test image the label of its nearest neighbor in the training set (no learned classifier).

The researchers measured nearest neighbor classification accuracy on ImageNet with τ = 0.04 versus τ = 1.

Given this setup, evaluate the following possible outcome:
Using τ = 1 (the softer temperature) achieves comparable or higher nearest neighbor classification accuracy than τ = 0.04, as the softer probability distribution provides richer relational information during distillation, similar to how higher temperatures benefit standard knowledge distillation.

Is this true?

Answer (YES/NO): NO